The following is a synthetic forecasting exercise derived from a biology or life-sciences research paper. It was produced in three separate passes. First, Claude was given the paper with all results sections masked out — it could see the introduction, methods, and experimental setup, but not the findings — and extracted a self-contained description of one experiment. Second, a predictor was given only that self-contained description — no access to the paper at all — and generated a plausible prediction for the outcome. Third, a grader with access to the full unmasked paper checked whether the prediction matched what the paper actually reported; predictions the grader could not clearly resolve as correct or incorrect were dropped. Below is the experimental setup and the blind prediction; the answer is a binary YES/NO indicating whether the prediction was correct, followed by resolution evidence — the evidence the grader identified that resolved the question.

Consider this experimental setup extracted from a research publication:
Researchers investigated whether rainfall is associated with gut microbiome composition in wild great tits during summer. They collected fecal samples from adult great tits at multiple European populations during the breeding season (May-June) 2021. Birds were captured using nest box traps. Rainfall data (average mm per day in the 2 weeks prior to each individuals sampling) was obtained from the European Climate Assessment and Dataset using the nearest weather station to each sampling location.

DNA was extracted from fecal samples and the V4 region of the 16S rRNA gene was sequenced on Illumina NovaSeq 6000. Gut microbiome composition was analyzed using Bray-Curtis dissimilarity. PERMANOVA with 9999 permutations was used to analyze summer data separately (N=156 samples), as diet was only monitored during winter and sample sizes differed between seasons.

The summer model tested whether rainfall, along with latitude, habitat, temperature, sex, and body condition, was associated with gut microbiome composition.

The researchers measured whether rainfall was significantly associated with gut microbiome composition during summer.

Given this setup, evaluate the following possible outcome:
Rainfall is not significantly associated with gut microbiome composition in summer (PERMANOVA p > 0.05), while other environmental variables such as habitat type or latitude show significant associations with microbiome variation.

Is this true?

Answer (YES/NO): NO